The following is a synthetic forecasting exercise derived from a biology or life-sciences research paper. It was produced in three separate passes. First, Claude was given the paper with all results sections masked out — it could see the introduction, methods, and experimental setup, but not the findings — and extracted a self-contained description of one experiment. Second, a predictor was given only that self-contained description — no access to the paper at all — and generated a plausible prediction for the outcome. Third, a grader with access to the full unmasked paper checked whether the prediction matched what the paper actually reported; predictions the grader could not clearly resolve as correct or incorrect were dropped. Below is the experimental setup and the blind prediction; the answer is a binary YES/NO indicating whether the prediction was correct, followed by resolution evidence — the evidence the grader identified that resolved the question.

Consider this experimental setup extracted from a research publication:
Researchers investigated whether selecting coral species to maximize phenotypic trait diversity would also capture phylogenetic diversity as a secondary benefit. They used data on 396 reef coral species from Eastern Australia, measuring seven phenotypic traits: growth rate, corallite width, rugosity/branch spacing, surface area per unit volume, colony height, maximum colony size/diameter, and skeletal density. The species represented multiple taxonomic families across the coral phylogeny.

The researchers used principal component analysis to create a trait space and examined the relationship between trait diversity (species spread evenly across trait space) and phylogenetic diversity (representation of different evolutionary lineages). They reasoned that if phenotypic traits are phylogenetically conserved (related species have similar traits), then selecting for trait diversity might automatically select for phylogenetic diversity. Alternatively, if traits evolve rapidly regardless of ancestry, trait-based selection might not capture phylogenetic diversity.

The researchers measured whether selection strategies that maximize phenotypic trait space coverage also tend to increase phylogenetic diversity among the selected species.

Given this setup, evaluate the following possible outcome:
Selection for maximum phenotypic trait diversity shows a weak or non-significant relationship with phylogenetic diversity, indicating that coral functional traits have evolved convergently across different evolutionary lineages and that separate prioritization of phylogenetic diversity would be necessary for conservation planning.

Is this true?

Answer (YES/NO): NO